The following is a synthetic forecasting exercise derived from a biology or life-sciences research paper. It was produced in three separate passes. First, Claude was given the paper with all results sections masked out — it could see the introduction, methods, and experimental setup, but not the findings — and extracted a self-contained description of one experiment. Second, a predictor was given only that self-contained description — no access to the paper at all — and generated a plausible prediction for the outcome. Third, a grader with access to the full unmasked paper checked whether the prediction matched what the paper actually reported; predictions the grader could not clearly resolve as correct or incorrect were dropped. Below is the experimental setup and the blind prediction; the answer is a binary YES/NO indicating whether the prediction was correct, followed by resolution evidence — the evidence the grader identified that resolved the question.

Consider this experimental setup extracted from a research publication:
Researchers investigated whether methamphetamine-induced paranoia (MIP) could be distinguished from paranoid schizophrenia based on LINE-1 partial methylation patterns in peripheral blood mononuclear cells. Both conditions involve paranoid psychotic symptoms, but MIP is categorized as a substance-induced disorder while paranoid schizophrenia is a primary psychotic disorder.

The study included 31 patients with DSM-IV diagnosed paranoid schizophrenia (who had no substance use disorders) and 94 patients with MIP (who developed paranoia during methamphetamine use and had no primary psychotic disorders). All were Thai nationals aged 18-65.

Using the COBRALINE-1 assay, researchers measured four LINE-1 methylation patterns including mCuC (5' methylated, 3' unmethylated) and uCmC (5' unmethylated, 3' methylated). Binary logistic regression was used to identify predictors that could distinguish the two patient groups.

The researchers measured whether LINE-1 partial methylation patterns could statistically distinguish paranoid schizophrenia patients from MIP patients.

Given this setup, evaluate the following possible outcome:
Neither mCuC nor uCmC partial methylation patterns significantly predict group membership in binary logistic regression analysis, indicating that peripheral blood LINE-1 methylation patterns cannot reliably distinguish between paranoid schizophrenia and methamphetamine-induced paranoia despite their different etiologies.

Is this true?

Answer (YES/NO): NO